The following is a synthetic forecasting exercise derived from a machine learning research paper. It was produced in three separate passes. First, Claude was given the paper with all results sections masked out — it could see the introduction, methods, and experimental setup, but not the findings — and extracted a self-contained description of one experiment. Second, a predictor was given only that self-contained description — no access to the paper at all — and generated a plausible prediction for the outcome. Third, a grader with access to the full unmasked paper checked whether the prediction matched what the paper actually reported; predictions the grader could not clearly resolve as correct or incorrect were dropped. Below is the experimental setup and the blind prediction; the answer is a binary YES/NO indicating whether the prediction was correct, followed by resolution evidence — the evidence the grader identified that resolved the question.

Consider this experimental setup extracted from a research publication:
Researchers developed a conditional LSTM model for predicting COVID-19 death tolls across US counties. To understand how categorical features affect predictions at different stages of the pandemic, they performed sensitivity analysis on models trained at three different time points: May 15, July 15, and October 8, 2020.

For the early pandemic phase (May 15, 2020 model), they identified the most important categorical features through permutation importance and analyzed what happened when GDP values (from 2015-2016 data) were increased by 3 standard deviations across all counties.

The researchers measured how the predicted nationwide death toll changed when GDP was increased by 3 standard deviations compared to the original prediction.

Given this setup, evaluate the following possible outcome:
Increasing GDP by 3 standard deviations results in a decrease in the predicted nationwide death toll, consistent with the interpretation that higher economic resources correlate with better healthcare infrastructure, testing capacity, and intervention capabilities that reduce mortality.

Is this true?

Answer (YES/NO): NO